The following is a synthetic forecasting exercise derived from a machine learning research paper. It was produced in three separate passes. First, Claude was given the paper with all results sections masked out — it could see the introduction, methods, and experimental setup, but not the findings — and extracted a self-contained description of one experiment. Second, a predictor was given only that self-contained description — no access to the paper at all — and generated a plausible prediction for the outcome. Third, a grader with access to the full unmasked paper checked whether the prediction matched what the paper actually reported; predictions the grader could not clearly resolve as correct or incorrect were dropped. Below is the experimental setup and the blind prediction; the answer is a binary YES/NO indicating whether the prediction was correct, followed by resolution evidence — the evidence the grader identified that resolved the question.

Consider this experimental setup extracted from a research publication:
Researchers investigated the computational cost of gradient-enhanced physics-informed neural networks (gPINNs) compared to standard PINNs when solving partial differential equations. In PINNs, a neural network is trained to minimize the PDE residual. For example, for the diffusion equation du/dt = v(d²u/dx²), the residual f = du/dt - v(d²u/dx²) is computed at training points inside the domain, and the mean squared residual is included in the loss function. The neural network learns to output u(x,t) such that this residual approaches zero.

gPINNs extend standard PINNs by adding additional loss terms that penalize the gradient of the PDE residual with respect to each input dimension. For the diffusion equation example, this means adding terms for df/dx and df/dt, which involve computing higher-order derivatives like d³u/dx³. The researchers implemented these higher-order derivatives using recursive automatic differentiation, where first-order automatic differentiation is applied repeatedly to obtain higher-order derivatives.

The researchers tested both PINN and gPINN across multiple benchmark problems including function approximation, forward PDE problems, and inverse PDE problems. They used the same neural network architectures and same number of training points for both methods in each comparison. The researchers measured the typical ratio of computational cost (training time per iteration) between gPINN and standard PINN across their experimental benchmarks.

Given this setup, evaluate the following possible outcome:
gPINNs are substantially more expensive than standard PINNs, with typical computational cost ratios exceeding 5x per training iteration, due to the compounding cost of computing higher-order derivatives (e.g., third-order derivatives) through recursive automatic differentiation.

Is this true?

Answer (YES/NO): NO